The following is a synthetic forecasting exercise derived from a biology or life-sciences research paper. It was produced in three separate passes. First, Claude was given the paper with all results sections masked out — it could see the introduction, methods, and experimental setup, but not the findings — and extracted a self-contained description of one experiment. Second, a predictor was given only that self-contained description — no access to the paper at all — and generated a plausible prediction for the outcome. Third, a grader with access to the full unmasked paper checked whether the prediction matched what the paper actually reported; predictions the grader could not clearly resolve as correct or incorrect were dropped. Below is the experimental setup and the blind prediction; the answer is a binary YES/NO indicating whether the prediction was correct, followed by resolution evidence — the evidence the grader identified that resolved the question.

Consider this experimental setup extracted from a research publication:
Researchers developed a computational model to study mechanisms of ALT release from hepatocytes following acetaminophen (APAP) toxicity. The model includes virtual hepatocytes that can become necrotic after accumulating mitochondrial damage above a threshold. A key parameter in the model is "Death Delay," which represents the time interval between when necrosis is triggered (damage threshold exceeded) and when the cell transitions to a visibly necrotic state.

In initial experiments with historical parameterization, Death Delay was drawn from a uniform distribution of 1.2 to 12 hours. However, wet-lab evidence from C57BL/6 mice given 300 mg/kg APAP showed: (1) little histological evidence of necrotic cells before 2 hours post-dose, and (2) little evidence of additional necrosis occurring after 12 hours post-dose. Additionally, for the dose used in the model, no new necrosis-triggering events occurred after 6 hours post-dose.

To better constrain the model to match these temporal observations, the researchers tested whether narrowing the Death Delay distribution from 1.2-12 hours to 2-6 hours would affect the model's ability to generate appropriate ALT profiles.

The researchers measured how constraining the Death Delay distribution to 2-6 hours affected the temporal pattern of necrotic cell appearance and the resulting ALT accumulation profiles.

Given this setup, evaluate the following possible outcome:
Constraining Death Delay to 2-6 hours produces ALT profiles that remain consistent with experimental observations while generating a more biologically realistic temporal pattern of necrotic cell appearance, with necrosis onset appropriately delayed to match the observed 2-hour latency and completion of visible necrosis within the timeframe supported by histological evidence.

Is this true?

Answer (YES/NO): YES